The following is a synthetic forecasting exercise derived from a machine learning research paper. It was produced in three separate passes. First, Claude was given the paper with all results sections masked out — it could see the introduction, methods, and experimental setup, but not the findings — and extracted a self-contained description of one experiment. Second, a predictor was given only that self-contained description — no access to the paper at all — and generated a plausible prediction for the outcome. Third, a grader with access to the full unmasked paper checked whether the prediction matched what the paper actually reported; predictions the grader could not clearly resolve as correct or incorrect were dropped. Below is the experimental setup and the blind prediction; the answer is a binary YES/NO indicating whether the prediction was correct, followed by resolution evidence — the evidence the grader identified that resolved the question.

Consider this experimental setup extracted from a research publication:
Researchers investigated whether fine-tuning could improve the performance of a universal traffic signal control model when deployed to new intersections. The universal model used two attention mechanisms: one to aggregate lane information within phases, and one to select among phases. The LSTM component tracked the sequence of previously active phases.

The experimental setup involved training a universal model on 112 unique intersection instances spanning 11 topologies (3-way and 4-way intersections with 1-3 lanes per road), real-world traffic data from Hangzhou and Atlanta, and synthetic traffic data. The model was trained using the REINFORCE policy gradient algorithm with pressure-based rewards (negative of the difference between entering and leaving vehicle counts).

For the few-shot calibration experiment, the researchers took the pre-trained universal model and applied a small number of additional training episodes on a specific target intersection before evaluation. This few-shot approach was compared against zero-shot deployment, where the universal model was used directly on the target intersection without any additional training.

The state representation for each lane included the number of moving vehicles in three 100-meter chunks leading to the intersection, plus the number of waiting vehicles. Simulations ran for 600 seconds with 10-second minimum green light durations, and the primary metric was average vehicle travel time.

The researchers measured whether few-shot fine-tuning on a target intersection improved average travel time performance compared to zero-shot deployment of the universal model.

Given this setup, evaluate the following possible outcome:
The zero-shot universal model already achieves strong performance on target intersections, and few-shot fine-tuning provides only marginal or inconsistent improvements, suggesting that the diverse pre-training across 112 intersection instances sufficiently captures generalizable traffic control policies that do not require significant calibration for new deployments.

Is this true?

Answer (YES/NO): NO